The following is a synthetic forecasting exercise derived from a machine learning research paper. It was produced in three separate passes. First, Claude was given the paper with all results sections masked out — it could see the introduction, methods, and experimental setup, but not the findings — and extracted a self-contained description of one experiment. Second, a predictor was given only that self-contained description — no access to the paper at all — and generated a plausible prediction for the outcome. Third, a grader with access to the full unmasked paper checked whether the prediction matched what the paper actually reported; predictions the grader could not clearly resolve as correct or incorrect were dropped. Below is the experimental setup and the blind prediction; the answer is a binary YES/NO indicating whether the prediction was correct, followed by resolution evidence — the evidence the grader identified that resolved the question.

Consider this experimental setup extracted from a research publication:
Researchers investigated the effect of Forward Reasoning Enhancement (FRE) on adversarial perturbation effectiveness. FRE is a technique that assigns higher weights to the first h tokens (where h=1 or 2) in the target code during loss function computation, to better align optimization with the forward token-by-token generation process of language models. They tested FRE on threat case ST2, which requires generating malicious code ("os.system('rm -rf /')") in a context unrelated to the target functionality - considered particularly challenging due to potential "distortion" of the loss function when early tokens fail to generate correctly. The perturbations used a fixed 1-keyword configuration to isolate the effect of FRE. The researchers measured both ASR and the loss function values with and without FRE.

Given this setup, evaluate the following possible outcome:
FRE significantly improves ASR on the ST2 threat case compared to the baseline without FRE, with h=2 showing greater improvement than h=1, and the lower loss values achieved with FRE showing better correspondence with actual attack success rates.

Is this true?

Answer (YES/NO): NO